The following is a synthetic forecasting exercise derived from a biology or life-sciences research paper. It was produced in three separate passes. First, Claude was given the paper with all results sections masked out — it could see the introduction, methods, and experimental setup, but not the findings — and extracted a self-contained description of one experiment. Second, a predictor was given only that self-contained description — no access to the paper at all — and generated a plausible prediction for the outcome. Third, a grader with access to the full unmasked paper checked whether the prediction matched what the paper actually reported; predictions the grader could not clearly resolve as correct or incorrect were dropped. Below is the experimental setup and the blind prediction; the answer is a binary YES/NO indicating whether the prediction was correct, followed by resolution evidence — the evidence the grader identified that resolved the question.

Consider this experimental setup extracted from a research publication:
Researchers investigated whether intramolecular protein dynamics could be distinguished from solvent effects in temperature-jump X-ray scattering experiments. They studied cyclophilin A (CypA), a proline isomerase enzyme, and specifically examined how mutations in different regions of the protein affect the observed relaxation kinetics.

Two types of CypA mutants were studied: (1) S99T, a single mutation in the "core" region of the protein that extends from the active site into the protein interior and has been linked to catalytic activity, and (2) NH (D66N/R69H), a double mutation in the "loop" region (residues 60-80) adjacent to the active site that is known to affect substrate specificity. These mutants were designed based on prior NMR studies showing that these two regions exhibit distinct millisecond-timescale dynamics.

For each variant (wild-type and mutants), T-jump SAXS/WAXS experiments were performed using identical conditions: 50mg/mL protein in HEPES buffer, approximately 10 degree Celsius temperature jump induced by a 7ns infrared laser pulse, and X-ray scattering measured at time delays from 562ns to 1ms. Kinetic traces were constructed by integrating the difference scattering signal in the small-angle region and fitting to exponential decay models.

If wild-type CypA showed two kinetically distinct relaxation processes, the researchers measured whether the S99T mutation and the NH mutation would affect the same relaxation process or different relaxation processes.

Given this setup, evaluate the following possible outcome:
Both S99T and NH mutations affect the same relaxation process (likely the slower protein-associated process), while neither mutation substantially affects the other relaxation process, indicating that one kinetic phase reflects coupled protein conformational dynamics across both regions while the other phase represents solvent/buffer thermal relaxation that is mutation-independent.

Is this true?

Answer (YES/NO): NO